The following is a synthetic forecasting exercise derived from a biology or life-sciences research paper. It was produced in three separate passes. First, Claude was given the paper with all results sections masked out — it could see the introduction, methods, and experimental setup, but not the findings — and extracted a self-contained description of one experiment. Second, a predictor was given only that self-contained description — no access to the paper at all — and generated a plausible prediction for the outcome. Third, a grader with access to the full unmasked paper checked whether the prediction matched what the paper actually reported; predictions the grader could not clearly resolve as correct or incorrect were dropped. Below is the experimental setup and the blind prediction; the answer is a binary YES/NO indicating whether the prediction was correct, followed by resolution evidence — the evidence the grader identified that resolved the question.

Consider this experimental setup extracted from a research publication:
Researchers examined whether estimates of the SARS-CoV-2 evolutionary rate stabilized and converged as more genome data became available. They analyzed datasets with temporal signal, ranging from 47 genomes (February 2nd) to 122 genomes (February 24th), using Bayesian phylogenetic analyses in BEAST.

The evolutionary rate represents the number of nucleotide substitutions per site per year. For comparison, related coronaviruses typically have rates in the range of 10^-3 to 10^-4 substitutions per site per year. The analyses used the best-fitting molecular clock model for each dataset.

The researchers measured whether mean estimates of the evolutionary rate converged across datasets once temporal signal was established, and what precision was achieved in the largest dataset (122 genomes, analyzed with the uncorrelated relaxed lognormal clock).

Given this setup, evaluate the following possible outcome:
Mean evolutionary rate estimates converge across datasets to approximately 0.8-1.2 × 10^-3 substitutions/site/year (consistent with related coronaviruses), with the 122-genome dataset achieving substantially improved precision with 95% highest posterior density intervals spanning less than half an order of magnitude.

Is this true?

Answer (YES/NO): YES